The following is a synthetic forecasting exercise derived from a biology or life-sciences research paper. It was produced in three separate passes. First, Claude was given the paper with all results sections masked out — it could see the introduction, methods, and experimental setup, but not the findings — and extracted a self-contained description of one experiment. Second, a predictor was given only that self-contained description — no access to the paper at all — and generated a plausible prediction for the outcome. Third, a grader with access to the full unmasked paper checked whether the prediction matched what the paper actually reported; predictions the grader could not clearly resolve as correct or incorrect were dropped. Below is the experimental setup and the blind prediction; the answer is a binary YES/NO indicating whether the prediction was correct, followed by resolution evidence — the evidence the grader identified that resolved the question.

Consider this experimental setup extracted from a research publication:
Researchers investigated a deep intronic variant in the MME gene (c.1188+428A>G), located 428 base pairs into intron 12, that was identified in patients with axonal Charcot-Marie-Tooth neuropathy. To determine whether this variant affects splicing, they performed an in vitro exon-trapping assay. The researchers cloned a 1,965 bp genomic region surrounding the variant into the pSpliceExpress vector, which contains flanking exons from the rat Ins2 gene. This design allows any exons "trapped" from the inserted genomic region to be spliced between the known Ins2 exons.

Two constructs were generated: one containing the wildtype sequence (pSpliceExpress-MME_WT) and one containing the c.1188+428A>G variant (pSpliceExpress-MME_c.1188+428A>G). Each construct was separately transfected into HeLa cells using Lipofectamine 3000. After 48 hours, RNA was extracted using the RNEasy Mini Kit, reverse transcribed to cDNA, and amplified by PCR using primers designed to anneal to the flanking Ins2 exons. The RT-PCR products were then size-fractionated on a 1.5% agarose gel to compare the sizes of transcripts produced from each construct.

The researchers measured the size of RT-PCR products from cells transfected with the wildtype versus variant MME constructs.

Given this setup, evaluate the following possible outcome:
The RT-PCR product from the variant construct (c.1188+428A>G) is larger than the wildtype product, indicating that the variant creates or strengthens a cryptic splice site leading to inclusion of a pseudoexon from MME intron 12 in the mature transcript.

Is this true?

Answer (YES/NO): YES